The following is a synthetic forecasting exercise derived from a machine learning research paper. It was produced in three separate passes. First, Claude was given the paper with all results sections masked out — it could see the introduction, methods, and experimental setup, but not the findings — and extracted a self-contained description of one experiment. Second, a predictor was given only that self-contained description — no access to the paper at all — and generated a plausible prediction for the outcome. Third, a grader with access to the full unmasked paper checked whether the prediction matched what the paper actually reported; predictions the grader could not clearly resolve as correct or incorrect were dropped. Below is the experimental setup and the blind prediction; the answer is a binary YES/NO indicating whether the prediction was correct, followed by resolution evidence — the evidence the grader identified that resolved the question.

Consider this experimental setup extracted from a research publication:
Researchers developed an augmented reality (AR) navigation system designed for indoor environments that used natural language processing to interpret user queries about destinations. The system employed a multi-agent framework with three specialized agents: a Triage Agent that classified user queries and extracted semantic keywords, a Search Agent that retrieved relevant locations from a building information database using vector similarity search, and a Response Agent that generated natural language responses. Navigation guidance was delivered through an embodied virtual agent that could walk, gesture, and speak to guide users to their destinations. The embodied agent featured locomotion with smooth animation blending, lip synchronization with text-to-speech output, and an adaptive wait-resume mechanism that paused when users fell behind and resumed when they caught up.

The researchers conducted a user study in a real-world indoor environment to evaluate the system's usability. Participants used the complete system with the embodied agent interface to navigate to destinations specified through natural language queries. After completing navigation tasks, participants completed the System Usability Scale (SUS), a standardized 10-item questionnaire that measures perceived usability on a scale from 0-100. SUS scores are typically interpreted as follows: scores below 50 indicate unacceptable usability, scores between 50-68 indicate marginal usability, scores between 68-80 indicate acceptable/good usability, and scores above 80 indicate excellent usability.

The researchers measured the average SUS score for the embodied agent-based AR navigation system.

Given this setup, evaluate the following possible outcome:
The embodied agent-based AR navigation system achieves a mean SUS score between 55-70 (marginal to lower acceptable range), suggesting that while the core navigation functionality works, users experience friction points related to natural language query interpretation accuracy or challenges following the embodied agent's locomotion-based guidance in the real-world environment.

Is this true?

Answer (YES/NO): NO